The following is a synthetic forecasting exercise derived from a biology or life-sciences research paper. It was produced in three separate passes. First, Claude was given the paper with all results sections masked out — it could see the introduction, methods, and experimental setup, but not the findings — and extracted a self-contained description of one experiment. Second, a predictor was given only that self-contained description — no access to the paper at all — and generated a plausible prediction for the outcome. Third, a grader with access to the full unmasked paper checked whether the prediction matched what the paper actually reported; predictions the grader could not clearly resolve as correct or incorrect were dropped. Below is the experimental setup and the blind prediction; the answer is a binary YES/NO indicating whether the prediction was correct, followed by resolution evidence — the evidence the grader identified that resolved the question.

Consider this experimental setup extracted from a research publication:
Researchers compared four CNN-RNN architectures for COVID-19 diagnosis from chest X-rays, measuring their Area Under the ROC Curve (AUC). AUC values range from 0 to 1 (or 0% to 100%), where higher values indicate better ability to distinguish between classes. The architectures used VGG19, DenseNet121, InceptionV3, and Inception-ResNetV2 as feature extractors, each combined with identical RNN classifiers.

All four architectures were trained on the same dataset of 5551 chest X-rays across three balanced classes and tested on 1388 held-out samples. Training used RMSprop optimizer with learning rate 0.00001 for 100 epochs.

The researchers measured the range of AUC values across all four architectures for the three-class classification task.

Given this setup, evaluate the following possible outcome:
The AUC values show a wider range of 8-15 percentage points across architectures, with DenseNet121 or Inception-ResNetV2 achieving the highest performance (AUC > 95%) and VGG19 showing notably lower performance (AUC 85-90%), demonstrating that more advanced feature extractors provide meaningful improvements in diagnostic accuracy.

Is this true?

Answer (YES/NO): NO